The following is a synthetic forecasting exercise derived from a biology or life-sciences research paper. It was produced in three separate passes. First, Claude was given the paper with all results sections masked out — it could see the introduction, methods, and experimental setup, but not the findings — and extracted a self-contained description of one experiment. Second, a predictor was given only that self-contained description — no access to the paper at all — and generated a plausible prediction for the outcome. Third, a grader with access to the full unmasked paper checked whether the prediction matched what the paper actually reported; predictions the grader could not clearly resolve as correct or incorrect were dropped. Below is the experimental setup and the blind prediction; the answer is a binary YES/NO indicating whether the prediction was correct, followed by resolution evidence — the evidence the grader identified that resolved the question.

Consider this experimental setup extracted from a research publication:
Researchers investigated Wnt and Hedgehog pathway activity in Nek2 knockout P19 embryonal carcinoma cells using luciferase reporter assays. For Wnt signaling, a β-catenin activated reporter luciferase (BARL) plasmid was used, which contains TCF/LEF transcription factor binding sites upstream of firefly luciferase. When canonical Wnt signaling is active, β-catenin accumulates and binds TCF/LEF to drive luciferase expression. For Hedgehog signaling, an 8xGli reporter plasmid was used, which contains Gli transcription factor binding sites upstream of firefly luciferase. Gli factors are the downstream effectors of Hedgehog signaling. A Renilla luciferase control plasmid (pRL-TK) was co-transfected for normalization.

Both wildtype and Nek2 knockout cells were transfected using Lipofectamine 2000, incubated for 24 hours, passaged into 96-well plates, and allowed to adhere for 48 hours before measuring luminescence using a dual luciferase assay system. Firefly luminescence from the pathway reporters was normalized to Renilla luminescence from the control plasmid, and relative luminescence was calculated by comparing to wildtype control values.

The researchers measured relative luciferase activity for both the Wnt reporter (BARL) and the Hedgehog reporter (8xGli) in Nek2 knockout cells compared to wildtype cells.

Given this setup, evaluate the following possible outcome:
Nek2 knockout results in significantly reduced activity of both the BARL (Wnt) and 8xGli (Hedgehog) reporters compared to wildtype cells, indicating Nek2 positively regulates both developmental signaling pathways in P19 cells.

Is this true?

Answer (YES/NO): NO